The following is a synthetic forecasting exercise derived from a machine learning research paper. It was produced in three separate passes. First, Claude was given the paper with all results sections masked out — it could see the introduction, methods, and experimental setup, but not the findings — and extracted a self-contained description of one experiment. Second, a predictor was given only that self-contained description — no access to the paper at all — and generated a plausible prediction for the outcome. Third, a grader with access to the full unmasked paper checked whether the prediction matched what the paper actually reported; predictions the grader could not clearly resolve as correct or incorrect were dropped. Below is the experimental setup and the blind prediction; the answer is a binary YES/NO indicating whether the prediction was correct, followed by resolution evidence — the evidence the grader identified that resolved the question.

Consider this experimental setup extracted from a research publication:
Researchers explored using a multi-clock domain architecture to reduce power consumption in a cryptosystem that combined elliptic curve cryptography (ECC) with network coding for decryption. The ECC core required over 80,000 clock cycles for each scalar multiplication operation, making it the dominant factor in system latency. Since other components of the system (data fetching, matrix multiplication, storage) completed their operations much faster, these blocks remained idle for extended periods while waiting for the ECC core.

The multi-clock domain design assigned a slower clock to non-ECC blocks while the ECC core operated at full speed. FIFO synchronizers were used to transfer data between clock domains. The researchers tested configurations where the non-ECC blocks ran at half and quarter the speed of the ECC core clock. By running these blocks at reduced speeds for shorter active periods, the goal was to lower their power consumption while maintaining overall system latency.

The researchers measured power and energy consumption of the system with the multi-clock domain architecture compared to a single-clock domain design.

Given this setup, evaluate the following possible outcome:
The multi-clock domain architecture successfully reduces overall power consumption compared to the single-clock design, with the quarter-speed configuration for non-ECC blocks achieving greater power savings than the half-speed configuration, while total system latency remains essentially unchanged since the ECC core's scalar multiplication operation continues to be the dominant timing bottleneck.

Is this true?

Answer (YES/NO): NO